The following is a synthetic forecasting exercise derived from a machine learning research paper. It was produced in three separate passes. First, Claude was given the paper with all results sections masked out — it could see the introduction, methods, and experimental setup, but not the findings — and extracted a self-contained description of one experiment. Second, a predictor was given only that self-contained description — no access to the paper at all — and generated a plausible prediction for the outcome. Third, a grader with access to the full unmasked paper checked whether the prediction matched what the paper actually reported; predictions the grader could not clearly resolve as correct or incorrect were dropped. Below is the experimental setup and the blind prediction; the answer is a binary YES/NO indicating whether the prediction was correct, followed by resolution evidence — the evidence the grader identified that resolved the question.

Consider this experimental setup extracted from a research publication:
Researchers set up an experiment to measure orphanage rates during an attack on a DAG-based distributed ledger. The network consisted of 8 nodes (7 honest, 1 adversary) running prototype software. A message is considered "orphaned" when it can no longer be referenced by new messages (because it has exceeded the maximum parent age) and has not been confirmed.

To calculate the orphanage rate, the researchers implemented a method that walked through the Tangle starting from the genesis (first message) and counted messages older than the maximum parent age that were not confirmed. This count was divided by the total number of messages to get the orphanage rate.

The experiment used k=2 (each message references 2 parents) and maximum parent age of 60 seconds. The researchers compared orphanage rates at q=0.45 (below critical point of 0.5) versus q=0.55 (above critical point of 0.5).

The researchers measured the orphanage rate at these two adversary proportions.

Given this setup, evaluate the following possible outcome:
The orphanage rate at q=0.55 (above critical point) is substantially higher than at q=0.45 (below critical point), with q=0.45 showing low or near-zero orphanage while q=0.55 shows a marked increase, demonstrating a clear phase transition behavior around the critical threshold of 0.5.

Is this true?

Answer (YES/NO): YES